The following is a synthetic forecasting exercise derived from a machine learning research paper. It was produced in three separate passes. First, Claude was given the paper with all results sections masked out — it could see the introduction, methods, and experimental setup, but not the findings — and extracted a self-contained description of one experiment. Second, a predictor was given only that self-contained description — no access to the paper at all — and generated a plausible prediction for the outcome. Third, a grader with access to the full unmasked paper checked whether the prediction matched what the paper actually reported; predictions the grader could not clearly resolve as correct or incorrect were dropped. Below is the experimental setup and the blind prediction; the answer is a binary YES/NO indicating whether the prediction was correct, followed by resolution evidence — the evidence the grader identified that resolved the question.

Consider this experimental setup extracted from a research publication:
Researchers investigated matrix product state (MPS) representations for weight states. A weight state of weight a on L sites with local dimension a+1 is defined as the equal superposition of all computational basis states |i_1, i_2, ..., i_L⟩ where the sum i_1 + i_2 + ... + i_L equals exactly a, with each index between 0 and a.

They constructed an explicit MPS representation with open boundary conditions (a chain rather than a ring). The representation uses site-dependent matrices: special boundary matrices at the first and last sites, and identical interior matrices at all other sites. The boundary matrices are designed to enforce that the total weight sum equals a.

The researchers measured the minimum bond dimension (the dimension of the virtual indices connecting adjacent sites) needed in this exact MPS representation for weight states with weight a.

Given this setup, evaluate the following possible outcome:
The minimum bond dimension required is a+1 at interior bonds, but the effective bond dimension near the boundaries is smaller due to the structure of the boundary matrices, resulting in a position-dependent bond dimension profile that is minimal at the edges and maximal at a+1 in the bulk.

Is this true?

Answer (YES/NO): NO